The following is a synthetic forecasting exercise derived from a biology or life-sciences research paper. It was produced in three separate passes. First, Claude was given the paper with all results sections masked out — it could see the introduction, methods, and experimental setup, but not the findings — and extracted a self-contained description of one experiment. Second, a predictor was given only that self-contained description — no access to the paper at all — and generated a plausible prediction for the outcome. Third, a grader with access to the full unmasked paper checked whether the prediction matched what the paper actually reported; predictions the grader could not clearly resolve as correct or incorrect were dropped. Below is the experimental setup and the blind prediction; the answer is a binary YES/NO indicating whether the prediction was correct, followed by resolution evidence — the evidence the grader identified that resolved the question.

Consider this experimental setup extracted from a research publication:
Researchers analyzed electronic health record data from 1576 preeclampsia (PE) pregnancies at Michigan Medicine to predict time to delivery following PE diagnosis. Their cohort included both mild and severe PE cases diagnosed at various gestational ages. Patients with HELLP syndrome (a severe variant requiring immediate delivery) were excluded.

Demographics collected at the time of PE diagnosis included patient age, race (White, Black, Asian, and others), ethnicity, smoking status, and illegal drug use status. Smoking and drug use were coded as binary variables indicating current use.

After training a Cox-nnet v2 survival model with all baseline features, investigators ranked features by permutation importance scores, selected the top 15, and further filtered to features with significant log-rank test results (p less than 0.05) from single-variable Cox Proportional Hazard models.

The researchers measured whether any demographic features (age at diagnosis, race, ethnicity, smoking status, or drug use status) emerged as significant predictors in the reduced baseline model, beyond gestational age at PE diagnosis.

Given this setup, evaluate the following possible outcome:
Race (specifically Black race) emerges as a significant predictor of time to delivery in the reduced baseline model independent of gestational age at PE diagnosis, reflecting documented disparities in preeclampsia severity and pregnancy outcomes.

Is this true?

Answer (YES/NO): NO